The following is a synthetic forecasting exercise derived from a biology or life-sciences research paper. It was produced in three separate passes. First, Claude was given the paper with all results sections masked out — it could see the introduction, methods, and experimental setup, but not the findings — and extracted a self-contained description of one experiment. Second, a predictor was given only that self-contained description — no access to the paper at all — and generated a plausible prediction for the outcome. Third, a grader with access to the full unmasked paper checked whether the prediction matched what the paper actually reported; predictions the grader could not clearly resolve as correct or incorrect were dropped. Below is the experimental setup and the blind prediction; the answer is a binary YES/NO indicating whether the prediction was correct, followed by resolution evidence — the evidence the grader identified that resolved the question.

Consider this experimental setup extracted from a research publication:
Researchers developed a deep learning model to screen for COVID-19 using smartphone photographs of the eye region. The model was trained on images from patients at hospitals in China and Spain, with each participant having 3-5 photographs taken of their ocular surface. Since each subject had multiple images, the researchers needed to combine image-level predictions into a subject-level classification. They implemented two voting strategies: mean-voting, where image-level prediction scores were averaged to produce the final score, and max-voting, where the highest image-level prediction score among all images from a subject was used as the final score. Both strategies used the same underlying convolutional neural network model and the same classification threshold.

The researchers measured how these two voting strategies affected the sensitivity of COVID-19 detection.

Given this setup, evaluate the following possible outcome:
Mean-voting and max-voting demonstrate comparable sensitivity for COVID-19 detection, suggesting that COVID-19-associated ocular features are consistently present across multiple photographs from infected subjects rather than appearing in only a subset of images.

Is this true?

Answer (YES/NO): NO